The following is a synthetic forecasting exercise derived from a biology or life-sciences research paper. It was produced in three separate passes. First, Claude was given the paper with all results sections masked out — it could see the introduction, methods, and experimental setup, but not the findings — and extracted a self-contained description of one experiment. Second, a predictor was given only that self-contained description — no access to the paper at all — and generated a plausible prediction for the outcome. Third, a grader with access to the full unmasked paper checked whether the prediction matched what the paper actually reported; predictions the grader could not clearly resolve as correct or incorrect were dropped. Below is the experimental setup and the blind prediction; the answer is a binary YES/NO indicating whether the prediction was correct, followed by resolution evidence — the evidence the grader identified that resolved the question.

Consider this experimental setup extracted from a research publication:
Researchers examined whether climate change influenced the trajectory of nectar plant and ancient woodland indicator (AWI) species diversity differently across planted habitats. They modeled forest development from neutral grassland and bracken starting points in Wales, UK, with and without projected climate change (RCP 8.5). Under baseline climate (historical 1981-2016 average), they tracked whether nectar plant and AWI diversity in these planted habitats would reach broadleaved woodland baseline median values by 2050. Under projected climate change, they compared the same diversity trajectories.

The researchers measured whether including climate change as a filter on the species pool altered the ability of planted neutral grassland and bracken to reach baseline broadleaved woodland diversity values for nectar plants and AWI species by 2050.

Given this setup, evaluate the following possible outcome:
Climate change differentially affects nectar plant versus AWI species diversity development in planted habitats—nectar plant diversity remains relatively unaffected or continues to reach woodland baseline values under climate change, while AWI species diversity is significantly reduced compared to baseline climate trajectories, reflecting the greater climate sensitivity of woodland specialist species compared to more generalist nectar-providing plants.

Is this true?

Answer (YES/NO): NO